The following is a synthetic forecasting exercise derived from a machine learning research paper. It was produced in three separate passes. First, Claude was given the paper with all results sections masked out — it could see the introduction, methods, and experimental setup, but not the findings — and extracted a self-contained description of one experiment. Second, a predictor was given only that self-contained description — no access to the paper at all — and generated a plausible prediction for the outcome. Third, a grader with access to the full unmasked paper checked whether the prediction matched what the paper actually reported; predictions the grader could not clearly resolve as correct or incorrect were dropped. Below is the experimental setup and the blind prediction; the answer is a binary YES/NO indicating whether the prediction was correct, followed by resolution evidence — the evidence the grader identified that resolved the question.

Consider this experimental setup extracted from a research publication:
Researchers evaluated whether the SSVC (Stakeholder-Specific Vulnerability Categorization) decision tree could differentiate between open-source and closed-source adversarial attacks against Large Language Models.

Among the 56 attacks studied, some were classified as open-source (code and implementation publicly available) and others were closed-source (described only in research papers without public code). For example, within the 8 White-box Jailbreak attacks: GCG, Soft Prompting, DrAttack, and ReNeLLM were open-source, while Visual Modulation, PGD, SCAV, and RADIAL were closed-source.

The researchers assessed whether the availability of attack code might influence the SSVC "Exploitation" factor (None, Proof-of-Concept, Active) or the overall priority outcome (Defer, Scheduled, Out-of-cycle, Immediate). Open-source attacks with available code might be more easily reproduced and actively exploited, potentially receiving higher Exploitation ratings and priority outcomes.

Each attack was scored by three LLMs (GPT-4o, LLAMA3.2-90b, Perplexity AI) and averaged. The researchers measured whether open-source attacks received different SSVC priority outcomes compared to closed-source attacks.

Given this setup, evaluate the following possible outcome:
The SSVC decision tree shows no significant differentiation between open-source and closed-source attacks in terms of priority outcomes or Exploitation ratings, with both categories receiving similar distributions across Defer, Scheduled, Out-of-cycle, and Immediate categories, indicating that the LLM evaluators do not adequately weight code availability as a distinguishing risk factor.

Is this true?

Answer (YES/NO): YES